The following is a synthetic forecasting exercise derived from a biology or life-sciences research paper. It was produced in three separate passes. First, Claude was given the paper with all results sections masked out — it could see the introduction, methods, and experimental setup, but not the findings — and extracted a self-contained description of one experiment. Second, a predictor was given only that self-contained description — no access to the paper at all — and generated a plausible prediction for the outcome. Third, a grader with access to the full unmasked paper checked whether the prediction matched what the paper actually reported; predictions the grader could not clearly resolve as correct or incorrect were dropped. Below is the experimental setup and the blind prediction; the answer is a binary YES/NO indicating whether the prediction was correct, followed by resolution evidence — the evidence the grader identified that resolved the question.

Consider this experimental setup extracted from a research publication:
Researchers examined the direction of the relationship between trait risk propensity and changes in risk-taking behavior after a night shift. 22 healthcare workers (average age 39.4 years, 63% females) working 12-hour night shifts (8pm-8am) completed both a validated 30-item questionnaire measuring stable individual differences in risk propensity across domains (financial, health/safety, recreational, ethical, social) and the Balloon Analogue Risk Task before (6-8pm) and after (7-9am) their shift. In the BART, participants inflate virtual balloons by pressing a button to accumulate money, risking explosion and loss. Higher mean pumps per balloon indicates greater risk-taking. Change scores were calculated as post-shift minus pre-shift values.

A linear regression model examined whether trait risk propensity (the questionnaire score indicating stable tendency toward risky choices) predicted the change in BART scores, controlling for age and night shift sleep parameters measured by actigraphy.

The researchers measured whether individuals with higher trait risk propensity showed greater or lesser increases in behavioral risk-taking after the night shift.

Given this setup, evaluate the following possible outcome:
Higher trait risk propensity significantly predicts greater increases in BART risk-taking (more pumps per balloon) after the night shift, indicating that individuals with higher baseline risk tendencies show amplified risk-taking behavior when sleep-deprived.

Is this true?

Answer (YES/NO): NO